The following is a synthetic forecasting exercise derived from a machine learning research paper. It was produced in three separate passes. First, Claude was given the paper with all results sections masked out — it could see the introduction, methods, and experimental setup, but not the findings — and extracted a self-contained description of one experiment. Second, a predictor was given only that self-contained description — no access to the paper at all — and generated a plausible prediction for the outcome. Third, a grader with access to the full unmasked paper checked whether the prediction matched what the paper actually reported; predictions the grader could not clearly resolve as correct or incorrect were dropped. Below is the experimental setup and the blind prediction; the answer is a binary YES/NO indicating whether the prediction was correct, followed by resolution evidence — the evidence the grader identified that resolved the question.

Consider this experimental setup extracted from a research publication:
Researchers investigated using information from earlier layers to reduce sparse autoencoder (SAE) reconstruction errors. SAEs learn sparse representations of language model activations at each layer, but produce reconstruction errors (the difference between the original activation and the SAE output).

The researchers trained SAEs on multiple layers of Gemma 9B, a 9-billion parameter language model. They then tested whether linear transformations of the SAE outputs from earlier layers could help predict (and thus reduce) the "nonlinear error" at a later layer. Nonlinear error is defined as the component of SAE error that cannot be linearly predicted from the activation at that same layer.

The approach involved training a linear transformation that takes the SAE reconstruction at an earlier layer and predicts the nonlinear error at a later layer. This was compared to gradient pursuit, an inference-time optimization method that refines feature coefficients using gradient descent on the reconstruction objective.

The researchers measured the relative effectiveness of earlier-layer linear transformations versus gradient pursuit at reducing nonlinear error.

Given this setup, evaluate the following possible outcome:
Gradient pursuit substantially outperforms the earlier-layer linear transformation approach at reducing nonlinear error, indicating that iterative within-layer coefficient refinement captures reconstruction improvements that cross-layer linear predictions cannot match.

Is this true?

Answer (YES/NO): NO